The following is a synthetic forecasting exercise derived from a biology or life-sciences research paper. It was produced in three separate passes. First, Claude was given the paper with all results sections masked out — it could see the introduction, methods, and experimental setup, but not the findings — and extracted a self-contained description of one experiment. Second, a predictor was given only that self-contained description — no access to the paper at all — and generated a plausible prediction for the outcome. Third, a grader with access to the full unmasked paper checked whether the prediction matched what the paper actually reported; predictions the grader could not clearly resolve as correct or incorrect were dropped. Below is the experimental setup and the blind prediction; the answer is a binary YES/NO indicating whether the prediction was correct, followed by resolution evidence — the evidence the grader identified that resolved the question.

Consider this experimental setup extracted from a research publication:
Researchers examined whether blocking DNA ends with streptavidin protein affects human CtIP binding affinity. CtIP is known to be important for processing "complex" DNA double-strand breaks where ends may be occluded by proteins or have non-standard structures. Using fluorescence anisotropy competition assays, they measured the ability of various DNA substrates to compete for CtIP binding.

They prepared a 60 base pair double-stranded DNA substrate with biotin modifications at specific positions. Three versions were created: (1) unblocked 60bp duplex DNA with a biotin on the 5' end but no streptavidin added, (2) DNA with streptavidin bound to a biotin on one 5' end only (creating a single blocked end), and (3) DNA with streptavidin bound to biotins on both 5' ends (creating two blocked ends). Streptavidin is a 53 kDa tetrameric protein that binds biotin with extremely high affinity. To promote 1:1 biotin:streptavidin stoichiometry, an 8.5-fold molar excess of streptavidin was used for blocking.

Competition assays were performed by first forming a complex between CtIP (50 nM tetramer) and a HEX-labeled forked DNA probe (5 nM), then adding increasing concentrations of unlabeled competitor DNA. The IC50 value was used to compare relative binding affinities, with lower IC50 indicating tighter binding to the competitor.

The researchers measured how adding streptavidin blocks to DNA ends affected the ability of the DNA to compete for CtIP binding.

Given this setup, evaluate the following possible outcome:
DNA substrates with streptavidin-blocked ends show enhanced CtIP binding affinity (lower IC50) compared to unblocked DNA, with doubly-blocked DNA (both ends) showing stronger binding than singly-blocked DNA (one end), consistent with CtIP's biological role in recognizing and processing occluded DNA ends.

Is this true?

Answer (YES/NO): YES